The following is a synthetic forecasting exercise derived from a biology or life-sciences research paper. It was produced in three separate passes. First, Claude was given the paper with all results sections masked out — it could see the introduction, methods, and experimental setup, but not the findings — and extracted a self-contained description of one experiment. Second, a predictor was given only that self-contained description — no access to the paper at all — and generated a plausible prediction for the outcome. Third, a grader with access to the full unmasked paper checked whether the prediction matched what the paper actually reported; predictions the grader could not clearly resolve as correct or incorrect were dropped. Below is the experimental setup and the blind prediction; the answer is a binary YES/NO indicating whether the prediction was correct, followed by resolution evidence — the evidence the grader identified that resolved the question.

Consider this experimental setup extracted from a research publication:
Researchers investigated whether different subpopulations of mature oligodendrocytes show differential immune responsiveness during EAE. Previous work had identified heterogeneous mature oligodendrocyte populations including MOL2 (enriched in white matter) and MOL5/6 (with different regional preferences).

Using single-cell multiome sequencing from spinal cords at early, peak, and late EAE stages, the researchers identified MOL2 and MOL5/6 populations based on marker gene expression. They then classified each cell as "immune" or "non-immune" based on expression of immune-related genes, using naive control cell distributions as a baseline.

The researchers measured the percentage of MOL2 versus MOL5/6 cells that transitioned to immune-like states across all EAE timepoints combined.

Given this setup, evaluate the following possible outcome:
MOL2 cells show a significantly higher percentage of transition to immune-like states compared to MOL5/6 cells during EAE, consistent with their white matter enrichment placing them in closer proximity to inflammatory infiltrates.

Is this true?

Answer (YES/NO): YES